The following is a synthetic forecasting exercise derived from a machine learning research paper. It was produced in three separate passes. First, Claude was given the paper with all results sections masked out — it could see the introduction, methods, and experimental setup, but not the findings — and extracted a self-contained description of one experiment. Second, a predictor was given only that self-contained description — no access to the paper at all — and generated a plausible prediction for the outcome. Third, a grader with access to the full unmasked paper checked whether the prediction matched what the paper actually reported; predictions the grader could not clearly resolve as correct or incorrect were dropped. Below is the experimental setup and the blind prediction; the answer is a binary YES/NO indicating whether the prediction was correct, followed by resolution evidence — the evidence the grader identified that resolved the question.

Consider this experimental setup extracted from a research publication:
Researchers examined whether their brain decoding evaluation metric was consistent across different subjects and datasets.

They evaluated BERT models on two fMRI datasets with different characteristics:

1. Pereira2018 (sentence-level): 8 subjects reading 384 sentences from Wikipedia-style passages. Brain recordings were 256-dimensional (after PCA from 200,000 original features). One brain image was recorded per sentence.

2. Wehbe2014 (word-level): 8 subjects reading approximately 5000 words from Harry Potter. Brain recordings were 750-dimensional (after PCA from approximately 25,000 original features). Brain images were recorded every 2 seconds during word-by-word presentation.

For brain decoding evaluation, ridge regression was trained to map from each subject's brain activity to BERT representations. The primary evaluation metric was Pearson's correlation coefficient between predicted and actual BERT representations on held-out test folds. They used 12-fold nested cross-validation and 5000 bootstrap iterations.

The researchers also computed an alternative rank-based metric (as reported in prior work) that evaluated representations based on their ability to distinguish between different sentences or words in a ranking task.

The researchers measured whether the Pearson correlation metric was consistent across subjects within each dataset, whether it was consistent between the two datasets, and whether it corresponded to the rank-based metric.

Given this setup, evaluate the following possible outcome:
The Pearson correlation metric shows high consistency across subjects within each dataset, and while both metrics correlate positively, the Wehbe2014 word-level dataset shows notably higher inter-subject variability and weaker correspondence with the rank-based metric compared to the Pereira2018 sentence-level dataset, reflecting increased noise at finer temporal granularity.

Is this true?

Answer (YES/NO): NO